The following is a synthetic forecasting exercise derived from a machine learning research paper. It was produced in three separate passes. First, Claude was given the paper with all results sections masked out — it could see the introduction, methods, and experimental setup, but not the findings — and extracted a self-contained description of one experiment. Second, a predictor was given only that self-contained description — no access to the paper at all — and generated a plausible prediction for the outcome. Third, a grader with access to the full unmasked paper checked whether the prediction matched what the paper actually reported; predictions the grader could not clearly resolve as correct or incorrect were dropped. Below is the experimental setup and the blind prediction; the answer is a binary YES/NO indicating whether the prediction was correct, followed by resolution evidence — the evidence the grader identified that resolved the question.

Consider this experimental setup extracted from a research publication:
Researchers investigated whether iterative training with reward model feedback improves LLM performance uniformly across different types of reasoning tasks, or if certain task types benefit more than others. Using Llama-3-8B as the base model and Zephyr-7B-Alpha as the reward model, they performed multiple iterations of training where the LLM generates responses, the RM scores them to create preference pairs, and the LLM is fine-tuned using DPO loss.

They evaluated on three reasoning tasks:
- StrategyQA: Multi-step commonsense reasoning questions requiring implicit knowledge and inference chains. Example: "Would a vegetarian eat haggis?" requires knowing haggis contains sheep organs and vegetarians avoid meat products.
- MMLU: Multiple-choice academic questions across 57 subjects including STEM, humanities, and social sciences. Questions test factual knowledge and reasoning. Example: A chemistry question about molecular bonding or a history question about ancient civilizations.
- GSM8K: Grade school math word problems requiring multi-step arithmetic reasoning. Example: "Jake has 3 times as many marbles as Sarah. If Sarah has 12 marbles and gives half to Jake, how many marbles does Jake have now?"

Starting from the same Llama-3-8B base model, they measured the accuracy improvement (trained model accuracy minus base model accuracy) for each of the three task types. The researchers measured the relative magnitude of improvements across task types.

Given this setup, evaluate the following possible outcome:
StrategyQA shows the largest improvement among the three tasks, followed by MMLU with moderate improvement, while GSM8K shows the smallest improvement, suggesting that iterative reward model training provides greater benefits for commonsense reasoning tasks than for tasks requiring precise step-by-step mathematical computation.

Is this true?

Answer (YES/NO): NO